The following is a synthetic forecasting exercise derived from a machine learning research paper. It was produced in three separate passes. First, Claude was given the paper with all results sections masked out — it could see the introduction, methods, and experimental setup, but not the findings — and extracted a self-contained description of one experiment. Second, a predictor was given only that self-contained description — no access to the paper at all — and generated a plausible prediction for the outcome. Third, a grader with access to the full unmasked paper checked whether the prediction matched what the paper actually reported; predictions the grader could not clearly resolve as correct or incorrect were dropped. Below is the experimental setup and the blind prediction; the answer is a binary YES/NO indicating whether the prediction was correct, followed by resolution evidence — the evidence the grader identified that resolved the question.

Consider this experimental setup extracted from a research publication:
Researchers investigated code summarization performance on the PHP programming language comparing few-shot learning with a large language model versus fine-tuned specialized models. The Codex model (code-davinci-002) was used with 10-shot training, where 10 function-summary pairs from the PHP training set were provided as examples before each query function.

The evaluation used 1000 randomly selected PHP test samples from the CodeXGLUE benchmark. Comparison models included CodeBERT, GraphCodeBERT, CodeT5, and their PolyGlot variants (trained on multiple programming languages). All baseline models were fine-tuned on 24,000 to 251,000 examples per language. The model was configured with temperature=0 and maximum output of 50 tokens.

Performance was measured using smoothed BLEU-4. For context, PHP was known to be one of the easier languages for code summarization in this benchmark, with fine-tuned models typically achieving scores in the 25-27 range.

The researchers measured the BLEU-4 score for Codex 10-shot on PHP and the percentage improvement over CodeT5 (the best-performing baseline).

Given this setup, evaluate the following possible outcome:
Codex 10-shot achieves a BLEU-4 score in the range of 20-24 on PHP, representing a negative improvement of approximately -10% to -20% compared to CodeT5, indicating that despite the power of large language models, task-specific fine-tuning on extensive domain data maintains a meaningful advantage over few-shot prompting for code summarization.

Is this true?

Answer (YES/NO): NO